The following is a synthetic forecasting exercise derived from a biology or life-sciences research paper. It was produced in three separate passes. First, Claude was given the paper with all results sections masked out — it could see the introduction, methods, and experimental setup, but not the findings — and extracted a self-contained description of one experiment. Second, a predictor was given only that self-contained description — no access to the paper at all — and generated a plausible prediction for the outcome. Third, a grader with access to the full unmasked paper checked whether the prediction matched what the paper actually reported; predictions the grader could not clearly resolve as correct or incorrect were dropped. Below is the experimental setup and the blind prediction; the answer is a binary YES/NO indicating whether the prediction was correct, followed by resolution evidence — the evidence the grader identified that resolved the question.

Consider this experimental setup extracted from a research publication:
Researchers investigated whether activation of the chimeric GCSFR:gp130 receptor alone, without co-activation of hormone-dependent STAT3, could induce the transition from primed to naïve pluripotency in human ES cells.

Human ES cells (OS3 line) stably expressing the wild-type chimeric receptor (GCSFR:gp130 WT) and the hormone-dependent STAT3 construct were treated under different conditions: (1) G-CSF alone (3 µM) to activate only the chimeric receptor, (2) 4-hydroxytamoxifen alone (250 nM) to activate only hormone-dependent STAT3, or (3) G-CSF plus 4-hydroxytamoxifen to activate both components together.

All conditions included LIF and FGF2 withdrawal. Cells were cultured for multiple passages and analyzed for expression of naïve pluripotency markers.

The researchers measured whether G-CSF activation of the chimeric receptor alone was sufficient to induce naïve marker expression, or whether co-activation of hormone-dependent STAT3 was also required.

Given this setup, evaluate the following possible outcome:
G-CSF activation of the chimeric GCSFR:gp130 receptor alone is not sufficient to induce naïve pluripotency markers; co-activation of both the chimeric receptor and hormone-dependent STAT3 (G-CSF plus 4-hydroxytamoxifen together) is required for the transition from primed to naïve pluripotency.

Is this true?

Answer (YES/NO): YES